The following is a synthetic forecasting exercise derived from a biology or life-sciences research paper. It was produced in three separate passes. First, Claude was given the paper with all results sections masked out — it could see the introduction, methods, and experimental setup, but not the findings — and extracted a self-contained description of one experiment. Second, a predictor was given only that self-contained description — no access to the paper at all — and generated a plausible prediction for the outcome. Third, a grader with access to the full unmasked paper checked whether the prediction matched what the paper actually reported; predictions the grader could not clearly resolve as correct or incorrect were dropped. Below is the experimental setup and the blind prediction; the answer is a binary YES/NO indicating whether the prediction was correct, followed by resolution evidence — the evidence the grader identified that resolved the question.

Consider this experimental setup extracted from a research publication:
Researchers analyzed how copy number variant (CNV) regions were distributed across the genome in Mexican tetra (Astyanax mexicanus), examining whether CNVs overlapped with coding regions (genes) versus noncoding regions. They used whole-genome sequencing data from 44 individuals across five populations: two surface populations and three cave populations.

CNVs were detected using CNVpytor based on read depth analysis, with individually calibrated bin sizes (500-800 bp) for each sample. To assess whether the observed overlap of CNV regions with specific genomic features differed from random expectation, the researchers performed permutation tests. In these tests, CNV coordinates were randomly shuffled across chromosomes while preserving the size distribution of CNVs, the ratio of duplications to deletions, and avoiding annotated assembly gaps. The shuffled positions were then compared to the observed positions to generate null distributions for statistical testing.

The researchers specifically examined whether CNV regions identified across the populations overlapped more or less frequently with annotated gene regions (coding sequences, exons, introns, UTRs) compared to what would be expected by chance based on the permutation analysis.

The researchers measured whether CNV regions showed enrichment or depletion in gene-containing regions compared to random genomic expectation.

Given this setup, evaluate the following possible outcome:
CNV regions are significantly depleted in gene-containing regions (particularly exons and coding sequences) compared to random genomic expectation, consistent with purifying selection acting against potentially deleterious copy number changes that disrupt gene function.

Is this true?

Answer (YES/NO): YES